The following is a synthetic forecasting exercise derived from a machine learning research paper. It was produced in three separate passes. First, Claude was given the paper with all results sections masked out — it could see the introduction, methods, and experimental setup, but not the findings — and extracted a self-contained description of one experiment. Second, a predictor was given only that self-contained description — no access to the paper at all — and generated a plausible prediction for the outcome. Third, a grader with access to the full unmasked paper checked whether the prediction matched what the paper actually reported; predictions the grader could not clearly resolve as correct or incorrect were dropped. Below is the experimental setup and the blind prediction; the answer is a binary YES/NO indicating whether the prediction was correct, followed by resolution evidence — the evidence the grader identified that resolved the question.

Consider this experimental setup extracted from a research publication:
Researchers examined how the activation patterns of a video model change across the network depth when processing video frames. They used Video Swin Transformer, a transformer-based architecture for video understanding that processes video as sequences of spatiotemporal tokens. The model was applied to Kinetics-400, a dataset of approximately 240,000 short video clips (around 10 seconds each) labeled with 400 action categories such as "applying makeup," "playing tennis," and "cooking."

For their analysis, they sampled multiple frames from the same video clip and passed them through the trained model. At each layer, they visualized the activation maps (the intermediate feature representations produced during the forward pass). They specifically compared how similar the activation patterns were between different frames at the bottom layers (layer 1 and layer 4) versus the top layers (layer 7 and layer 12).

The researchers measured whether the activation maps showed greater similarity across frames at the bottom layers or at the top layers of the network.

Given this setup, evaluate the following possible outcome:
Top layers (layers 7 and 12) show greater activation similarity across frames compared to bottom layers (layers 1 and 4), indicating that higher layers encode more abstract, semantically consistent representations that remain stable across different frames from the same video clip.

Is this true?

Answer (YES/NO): NO